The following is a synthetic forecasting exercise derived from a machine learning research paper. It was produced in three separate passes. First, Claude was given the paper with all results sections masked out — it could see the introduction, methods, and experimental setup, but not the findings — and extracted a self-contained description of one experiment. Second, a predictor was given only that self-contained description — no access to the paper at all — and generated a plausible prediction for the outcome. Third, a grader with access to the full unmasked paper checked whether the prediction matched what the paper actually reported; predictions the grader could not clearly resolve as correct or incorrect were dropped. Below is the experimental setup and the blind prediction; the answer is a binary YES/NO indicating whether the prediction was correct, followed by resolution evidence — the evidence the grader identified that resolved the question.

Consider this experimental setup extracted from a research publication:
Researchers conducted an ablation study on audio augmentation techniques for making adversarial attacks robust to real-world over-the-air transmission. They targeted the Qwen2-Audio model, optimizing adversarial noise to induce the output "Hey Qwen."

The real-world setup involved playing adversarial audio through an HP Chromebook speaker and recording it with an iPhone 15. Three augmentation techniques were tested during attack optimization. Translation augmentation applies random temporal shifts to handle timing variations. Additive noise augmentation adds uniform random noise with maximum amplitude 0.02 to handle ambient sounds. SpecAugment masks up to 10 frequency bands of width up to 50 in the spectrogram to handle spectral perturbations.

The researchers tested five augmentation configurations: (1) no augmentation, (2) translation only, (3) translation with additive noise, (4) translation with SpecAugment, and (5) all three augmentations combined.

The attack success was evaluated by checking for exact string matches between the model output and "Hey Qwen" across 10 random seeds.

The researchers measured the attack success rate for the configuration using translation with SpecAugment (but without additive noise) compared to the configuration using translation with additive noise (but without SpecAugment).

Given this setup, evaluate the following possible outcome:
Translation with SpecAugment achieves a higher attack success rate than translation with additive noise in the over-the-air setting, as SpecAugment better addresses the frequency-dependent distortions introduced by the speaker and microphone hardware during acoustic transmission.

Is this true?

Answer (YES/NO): YES